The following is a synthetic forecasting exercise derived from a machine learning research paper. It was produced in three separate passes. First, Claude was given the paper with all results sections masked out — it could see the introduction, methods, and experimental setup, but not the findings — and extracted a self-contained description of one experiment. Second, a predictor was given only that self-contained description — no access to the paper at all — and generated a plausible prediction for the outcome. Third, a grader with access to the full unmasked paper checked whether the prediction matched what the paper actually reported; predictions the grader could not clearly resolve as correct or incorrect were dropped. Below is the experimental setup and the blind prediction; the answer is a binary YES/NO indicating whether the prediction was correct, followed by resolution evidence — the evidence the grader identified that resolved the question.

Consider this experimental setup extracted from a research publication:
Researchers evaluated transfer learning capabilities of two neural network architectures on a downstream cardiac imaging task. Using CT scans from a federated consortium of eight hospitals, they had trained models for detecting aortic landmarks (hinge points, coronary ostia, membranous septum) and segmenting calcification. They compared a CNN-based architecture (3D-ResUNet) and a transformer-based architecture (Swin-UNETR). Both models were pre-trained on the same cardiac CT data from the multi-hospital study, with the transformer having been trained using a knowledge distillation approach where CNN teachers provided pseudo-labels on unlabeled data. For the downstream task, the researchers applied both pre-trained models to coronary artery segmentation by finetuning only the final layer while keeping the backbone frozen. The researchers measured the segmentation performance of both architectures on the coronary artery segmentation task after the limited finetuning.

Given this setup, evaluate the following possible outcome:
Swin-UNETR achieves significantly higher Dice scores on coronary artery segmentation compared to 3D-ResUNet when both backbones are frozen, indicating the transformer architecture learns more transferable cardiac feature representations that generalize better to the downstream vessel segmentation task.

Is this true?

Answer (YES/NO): YES